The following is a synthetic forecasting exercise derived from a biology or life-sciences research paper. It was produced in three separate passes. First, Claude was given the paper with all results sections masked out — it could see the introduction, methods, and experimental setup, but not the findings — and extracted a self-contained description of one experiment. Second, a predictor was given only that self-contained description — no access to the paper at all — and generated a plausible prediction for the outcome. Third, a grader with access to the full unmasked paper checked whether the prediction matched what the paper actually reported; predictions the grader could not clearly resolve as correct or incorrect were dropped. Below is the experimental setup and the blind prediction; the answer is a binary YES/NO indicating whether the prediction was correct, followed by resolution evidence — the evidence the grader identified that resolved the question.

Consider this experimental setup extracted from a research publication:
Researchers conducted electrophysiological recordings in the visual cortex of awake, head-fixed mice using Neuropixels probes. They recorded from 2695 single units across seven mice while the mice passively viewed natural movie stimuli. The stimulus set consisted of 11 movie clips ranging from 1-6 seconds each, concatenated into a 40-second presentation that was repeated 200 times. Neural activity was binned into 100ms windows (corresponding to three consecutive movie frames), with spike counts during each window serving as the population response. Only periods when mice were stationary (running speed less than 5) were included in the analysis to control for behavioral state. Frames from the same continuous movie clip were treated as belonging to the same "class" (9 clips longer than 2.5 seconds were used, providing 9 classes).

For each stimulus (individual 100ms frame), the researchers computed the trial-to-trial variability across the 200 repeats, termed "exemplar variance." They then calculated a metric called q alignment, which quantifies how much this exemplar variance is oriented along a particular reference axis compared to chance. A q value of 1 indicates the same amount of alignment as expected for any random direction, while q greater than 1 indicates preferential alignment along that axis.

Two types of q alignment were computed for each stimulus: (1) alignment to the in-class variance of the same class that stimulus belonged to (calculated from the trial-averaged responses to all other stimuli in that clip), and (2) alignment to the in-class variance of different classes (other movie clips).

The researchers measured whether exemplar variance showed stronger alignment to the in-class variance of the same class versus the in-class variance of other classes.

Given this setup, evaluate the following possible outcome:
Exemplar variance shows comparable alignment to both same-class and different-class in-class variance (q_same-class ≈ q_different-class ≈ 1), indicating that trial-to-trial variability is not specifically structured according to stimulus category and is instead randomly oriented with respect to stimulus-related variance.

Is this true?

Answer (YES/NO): NO